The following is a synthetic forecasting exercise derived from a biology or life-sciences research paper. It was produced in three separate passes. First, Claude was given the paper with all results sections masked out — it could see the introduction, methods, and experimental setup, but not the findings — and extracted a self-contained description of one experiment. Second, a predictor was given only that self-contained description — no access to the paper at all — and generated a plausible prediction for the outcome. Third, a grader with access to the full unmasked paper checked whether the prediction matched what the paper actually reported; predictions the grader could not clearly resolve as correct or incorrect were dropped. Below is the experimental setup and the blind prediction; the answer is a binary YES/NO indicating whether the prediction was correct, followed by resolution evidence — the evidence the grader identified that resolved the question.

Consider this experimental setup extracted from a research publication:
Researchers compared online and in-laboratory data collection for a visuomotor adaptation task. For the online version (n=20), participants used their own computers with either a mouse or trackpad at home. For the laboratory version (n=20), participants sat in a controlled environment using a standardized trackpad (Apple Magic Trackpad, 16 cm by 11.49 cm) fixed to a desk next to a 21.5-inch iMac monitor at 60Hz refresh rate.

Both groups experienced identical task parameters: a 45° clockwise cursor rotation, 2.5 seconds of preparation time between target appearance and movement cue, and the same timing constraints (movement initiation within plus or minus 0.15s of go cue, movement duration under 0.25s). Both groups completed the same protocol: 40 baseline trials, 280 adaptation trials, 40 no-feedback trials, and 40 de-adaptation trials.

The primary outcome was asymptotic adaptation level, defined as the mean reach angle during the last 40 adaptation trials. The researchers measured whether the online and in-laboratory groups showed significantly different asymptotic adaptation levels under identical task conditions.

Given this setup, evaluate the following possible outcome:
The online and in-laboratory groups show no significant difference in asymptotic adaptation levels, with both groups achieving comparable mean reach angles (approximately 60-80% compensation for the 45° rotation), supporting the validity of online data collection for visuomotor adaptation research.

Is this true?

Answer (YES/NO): NO